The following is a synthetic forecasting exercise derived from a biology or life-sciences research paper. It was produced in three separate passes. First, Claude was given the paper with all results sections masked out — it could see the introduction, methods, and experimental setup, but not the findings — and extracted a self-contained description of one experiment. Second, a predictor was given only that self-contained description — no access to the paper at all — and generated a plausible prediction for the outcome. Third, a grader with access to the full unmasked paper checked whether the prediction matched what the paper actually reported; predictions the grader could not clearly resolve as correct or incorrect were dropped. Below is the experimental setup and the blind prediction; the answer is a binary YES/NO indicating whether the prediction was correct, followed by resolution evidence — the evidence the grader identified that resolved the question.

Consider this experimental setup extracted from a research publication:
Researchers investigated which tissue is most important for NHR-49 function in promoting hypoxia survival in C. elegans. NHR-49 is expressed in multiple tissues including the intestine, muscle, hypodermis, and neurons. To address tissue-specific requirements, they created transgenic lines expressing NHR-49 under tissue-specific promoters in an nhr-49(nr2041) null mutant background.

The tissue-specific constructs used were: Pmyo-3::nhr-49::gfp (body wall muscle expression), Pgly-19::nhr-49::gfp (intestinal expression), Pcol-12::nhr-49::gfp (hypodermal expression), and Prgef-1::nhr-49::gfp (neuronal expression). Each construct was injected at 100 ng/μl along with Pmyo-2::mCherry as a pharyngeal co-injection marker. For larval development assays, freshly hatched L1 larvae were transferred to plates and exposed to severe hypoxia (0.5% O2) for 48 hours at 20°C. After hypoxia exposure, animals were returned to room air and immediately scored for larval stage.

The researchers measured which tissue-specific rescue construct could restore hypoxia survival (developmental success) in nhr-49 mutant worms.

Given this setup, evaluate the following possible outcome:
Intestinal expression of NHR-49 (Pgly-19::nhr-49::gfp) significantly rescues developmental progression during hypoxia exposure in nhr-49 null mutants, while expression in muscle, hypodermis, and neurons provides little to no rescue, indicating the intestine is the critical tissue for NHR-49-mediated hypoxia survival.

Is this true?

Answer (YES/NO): NO